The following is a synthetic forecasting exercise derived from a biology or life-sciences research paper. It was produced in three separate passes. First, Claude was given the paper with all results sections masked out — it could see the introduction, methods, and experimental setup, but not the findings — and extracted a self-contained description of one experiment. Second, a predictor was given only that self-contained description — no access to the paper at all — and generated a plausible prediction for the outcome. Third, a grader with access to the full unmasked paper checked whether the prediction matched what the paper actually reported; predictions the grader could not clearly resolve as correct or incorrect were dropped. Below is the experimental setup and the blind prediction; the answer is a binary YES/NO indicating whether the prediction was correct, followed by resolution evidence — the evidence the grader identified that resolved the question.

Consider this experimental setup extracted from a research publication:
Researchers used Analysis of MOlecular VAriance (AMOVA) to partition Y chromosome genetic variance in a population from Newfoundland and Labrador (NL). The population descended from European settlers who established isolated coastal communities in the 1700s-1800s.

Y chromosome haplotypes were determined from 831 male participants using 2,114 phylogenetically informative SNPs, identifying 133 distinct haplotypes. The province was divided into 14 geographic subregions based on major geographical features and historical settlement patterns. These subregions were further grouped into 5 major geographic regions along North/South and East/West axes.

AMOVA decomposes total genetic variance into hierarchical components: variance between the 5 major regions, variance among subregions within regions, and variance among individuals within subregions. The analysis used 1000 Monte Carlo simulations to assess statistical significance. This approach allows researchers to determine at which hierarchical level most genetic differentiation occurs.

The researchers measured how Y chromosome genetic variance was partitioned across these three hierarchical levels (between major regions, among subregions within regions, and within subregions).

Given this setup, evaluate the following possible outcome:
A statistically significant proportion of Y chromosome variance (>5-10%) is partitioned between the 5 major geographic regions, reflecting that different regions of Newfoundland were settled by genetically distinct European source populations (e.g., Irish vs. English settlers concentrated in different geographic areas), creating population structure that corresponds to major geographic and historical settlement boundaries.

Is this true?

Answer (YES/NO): NO